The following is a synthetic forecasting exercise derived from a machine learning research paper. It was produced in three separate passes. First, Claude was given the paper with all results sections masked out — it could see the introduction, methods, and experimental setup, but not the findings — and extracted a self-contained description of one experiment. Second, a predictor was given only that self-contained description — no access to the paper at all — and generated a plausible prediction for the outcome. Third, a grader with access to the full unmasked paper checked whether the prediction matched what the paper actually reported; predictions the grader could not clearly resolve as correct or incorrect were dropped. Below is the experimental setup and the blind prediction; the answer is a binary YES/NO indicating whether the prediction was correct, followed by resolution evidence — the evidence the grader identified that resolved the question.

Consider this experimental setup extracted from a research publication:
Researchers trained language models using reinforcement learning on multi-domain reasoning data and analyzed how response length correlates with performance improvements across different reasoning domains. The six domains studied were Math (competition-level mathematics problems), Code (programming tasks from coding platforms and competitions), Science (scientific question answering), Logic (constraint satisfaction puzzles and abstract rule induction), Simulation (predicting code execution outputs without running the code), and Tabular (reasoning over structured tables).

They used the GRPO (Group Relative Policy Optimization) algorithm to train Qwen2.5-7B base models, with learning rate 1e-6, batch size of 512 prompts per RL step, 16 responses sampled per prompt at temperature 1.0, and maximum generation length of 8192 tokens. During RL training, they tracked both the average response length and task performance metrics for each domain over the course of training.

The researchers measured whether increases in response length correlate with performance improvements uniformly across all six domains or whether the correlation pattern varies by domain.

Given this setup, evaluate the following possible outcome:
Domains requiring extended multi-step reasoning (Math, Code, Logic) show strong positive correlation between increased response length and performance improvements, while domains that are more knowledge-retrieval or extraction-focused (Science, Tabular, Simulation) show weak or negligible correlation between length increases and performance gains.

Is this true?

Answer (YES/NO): NO